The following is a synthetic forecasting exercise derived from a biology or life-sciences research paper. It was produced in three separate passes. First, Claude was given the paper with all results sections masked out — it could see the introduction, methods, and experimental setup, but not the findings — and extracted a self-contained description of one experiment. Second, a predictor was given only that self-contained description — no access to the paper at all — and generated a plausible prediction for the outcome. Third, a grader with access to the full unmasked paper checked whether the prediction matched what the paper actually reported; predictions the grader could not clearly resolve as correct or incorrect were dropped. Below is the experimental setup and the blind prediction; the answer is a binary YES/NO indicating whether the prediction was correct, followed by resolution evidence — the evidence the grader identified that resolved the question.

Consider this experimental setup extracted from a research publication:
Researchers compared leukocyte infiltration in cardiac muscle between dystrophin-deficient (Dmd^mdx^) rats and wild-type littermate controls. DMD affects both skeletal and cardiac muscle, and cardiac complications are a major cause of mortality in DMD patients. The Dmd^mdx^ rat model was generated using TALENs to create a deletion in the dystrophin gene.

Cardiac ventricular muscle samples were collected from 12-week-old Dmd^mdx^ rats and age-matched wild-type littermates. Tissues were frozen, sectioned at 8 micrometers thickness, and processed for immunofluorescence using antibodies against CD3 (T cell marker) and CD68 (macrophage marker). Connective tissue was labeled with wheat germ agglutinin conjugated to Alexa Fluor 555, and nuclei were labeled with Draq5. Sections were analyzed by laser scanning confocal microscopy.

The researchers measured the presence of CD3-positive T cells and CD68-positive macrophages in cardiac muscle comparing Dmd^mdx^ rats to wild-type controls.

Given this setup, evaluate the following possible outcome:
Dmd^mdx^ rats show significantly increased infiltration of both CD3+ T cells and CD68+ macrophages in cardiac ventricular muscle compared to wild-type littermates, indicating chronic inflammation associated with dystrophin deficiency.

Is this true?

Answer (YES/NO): NO